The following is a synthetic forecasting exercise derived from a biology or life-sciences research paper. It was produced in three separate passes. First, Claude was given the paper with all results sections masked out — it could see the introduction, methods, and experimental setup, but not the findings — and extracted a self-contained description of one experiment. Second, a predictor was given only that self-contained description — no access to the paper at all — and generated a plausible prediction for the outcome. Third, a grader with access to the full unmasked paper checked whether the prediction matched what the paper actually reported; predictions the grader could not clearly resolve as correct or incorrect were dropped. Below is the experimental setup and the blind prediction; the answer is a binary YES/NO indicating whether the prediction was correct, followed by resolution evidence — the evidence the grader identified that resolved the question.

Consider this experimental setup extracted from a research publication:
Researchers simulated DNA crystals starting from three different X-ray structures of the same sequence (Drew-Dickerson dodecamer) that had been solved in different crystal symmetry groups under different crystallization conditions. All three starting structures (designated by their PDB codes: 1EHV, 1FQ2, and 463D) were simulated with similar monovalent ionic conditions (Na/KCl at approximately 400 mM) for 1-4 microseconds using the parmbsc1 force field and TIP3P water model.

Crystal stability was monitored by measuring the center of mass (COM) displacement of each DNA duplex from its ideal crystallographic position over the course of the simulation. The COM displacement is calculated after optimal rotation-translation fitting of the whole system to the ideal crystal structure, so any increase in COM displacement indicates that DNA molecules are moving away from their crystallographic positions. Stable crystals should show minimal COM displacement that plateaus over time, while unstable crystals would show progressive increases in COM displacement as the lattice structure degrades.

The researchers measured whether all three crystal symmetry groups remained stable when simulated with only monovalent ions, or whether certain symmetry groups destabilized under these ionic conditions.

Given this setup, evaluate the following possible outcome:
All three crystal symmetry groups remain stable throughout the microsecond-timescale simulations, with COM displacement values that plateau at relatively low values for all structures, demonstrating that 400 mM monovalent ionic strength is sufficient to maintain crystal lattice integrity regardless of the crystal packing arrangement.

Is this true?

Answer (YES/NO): NO